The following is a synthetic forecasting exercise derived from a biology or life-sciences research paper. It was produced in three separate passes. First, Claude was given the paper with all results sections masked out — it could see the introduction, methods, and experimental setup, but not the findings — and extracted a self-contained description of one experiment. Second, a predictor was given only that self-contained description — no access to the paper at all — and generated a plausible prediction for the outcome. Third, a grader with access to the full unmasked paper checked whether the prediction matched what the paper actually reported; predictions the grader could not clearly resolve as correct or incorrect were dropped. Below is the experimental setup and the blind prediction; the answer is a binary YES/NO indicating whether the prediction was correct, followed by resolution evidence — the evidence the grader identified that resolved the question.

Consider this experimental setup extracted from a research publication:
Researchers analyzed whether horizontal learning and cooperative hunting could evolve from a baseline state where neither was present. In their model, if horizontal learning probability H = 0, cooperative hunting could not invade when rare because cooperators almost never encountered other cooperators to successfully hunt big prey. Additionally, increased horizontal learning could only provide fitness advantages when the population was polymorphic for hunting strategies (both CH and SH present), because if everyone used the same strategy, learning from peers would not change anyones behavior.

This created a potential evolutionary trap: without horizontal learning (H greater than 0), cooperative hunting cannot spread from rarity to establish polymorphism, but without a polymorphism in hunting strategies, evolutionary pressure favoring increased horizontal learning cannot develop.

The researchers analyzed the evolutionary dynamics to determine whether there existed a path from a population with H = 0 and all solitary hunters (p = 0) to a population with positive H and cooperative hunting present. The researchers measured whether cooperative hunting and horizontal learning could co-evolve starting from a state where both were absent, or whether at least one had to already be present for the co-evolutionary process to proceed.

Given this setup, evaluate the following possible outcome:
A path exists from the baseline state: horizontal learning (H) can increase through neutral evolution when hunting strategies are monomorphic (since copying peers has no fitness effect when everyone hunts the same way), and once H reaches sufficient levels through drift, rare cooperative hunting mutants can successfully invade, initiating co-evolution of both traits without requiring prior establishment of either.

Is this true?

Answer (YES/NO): NO